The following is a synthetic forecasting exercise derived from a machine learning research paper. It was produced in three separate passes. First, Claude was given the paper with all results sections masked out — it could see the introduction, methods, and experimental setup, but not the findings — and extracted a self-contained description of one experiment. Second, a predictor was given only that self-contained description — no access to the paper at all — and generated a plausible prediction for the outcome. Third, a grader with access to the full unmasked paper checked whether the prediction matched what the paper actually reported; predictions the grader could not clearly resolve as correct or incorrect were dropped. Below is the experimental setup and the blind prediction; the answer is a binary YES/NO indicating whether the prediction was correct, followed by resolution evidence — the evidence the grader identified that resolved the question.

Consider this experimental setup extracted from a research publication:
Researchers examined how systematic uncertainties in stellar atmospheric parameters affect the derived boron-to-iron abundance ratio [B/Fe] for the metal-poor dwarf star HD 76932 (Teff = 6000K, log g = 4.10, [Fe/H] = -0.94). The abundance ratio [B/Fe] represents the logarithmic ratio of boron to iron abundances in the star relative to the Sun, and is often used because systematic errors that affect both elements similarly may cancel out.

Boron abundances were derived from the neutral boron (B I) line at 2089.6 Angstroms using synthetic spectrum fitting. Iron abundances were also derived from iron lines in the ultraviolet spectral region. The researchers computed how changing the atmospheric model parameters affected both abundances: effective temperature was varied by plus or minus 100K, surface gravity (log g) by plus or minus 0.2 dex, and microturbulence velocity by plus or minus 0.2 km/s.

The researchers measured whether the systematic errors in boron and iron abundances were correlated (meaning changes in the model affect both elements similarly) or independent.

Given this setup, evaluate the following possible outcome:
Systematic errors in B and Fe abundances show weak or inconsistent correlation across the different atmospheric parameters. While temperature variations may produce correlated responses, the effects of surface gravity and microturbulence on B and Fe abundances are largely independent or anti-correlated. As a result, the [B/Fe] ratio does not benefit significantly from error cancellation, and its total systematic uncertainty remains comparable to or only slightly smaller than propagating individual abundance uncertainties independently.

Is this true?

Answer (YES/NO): NO